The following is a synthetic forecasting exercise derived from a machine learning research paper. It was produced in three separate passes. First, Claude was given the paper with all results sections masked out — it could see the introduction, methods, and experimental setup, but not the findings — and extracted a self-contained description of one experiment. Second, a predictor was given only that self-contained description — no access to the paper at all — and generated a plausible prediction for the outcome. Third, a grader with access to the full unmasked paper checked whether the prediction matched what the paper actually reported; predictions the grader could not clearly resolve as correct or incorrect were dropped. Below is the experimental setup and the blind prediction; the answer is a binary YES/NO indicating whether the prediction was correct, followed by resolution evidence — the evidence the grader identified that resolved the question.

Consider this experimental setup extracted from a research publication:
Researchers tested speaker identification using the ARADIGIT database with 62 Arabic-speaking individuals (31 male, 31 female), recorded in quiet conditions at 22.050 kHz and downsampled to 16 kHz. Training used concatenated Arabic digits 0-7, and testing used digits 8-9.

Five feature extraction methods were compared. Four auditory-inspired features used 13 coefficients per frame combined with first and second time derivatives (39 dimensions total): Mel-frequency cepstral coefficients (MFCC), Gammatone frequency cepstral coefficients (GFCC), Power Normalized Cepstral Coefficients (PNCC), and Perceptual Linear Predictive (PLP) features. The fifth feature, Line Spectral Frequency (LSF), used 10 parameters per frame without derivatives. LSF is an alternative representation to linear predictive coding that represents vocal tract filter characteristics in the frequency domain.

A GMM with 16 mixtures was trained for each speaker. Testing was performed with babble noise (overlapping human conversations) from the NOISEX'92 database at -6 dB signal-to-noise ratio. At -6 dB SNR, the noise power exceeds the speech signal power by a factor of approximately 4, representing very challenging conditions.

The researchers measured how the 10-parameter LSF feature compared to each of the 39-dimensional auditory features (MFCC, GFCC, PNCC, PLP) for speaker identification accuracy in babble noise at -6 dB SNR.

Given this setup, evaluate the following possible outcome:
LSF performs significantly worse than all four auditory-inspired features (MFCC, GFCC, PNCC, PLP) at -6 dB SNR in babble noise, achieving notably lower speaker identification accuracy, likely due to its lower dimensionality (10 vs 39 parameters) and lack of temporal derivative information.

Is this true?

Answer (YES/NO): NO